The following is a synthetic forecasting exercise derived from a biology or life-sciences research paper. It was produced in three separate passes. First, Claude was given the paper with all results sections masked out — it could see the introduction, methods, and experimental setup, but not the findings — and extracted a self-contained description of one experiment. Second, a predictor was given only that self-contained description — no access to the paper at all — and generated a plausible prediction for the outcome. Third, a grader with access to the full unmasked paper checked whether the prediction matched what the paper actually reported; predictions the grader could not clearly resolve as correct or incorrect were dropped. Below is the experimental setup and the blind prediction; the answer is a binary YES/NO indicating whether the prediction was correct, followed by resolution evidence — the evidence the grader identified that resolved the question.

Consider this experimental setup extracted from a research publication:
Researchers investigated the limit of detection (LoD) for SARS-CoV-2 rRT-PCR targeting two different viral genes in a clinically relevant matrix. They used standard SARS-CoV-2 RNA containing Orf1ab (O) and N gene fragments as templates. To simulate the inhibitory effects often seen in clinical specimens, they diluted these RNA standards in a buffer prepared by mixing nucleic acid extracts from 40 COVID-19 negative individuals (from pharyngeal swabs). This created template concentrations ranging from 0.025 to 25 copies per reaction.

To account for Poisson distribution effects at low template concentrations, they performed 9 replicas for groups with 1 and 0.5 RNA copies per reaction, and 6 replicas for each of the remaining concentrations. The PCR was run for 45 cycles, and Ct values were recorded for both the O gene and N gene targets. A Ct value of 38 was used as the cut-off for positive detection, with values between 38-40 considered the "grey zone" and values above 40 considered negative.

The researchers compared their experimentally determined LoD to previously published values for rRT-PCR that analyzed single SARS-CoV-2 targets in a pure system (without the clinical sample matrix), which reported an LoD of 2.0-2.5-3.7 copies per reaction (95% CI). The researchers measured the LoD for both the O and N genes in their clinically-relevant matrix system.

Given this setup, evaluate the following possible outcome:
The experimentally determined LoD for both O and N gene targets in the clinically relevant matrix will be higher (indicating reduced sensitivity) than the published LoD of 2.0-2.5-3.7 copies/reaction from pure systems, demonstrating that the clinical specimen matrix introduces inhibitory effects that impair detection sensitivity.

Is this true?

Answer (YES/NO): YES